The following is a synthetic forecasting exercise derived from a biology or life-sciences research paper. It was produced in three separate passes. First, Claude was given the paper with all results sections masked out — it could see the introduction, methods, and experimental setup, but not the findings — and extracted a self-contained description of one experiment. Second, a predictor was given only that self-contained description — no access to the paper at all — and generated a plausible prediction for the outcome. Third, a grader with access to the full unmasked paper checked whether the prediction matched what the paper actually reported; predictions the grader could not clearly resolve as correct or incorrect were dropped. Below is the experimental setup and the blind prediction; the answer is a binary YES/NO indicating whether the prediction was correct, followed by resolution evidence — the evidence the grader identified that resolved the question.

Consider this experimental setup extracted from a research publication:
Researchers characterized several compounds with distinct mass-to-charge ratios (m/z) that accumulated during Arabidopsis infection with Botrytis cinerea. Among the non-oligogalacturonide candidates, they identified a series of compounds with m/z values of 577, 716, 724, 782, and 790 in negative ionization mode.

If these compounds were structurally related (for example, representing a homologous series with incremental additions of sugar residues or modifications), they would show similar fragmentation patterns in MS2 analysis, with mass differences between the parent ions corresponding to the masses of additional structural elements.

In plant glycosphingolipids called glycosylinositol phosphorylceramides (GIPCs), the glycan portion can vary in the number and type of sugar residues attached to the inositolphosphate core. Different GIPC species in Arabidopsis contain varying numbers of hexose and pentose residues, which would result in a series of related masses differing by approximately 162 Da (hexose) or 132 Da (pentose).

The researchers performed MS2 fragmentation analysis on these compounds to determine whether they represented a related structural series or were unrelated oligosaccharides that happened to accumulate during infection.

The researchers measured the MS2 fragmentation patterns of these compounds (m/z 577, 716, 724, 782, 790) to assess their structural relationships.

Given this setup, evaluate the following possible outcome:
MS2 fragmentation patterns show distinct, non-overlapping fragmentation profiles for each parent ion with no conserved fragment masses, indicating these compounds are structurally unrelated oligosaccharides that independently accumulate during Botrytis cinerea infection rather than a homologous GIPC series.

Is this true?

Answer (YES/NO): NO